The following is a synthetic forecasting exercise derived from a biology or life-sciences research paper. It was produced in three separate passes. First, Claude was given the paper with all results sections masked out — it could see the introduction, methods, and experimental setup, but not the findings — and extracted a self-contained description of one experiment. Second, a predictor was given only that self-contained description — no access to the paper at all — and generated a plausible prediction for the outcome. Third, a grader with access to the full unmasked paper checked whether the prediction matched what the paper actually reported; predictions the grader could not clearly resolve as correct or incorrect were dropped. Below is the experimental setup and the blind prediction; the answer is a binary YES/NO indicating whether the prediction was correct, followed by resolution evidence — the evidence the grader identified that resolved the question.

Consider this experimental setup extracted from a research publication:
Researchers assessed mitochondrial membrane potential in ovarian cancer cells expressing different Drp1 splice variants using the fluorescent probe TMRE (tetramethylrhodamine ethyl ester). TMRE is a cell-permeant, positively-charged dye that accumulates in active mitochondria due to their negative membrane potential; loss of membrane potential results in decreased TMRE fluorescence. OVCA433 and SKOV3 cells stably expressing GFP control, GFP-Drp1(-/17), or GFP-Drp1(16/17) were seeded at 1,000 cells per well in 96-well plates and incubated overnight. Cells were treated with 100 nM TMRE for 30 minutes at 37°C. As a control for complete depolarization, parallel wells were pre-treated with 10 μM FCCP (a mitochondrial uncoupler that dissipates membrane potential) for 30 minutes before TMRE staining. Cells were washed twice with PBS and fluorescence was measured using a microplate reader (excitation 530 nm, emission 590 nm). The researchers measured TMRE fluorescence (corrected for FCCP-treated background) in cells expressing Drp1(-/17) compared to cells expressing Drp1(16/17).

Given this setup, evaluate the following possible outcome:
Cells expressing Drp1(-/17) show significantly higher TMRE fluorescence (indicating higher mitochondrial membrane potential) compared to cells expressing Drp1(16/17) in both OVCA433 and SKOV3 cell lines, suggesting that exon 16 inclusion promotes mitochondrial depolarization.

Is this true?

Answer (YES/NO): NO